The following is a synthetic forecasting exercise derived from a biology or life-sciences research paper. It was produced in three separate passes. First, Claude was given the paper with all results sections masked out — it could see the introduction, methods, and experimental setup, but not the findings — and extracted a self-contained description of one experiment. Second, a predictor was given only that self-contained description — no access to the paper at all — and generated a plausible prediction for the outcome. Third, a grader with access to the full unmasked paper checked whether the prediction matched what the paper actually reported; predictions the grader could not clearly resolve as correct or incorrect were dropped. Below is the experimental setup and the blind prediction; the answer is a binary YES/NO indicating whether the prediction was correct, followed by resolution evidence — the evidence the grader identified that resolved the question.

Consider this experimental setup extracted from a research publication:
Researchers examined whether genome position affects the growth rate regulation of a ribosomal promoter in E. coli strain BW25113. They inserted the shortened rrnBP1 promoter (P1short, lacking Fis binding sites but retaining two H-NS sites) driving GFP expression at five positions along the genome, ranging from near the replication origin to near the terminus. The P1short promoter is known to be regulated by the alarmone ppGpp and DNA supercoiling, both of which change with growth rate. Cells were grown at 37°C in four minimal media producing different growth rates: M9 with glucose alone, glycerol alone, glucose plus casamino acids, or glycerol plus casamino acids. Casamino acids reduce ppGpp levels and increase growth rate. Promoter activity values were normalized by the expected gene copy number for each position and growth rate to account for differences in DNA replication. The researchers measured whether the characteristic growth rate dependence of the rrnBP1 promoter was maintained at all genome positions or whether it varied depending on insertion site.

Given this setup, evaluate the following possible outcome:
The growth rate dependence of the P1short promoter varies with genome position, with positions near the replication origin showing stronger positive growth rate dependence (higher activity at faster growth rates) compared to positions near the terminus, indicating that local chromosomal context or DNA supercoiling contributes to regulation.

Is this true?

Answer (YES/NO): NO